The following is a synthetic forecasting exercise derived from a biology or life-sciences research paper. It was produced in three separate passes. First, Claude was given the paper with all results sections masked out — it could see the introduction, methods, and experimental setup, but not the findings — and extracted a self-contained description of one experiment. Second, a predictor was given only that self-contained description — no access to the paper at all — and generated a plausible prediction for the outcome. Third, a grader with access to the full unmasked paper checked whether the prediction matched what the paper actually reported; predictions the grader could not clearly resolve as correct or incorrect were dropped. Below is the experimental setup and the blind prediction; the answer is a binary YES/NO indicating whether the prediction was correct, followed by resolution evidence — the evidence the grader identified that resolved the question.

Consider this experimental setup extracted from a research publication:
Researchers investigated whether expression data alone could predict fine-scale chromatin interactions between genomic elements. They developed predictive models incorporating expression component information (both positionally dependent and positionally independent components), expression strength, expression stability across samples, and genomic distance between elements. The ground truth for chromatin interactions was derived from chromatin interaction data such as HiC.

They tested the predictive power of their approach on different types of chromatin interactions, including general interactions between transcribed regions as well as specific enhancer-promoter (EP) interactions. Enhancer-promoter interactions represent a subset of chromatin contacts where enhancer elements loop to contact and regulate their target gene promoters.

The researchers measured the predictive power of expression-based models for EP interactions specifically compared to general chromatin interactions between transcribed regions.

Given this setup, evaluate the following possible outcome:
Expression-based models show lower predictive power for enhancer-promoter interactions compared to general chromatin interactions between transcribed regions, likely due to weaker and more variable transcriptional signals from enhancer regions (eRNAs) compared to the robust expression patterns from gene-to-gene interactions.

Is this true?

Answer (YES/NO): NO